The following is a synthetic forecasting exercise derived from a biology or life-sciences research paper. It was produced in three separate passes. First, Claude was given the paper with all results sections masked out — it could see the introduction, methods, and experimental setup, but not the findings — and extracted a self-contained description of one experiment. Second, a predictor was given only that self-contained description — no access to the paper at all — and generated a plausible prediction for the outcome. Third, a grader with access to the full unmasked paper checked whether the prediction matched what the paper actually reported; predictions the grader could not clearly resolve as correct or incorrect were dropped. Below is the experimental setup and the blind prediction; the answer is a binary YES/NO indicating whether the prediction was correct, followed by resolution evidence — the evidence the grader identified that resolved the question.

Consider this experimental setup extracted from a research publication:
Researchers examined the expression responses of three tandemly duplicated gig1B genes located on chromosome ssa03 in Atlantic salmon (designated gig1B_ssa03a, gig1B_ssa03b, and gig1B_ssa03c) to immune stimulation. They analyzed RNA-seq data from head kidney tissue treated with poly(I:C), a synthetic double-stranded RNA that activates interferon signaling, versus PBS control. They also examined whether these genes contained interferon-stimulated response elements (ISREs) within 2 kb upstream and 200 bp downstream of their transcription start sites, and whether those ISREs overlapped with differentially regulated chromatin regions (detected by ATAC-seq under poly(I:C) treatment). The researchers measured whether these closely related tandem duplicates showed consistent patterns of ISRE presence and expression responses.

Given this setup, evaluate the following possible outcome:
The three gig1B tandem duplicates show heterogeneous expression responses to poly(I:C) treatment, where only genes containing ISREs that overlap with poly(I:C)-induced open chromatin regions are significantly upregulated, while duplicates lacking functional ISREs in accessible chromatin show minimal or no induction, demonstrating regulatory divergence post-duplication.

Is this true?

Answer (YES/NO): NO